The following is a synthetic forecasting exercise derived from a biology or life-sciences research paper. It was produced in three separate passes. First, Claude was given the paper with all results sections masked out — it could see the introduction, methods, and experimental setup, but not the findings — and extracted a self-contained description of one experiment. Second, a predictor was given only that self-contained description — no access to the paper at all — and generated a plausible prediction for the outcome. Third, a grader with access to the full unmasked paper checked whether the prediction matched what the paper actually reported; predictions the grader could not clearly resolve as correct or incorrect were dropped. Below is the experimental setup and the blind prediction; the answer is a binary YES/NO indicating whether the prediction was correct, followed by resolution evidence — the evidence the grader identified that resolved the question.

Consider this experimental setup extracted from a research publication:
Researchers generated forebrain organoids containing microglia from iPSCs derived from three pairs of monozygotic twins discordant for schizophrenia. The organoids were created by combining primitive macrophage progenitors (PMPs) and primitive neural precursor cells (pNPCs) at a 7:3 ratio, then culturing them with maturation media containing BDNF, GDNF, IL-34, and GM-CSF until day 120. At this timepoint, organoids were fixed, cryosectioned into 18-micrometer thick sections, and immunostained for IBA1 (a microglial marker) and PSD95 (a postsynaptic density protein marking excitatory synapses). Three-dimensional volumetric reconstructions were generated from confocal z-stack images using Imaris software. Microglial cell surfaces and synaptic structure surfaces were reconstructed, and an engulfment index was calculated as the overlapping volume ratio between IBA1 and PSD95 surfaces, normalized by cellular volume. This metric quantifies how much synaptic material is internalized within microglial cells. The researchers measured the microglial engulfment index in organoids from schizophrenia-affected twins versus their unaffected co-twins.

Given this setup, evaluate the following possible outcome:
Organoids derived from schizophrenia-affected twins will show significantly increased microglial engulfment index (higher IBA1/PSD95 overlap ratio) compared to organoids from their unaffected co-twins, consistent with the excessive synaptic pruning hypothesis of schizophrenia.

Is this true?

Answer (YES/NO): YES